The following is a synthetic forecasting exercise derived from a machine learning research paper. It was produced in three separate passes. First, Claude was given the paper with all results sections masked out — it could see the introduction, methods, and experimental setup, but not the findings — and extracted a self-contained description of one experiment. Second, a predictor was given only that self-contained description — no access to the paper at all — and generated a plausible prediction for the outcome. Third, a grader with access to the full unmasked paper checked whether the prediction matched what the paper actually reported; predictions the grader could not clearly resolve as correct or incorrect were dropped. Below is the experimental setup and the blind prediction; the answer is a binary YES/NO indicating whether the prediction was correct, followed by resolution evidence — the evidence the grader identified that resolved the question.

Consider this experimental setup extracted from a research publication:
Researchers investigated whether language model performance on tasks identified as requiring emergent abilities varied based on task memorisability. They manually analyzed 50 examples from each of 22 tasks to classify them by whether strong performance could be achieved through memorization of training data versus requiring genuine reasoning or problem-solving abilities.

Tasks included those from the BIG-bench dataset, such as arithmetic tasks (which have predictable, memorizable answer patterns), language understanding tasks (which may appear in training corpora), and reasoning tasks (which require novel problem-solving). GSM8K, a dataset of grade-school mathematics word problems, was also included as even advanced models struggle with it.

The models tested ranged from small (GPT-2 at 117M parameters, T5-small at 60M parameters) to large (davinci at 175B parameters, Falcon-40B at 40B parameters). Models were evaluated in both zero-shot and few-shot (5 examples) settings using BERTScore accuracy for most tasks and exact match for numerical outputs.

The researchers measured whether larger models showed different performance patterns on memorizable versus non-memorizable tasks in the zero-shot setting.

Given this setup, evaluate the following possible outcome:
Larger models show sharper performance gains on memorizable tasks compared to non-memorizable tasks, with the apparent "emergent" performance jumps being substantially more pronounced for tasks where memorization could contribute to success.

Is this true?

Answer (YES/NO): YES